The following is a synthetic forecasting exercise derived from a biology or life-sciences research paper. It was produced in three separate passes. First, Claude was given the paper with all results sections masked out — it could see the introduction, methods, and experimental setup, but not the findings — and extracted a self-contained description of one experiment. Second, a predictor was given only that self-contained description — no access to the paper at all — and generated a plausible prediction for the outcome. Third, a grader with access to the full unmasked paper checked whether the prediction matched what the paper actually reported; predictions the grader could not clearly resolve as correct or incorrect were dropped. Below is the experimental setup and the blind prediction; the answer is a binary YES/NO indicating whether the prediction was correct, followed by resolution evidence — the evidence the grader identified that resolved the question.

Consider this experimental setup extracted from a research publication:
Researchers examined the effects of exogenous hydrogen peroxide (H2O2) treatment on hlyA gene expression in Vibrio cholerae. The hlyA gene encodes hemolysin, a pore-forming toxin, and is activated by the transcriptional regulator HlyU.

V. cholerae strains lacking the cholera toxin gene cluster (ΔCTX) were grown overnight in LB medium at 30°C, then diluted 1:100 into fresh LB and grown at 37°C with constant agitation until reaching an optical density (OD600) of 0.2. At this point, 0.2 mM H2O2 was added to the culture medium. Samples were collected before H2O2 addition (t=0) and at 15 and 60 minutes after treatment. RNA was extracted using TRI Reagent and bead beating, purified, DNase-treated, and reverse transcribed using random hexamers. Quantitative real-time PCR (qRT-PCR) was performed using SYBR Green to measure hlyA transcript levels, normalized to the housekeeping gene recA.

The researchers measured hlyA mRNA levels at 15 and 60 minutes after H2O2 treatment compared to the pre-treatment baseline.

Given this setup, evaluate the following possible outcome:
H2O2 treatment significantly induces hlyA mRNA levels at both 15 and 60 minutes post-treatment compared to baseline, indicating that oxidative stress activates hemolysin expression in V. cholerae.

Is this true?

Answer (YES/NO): NO